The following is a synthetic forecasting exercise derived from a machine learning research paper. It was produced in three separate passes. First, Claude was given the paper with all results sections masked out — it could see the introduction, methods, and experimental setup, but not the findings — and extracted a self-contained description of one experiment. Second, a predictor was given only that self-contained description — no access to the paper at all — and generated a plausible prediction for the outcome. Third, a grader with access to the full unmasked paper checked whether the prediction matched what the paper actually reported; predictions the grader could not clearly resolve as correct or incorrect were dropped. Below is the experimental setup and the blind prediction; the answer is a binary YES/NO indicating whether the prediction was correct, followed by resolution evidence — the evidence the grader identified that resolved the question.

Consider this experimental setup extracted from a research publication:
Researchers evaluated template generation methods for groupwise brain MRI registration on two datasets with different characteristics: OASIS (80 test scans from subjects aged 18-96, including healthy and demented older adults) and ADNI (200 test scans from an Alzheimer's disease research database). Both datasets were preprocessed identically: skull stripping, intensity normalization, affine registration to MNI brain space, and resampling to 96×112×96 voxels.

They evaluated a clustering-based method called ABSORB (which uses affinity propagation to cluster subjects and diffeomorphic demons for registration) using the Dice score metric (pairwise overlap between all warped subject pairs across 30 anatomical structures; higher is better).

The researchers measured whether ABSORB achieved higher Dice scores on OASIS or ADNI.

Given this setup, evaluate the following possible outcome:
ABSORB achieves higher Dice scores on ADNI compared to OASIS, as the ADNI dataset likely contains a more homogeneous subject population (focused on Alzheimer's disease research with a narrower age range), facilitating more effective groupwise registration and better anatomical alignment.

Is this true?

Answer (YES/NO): YES